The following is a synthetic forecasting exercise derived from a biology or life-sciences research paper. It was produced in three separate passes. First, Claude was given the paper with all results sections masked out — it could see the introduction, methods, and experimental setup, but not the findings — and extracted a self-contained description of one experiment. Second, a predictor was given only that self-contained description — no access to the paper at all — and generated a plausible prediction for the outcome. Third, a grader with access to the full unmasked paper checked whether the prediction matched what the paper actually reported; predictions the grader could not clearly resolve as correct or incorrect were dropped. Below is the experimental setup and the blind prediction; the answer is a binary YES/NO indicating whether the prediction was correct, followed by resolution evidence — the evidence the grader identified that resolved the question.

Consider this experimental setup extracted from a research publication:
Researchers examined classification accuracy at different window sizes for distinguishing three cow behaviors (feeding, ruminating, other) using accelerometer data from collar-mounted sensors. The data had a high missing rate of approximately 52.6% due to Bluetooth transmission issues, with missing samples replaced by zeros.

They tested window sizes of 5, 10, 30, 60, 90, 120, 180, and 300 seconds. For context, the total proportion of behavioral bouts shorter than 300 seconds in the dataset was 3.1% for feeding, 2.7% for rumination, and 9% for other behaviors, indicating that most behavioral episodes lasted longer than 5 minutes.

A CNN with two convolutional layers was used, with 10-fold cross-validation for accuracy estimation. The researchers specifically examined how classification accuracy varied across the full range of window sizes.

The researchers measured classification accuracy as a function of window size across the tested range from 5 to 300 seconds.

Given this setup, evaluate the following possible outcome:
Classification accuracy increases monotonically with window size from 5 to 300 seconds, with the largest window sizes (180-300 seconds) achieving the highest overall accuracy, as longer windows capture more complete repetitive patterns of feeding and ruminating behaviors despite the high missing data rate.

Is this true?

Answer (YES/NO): NO